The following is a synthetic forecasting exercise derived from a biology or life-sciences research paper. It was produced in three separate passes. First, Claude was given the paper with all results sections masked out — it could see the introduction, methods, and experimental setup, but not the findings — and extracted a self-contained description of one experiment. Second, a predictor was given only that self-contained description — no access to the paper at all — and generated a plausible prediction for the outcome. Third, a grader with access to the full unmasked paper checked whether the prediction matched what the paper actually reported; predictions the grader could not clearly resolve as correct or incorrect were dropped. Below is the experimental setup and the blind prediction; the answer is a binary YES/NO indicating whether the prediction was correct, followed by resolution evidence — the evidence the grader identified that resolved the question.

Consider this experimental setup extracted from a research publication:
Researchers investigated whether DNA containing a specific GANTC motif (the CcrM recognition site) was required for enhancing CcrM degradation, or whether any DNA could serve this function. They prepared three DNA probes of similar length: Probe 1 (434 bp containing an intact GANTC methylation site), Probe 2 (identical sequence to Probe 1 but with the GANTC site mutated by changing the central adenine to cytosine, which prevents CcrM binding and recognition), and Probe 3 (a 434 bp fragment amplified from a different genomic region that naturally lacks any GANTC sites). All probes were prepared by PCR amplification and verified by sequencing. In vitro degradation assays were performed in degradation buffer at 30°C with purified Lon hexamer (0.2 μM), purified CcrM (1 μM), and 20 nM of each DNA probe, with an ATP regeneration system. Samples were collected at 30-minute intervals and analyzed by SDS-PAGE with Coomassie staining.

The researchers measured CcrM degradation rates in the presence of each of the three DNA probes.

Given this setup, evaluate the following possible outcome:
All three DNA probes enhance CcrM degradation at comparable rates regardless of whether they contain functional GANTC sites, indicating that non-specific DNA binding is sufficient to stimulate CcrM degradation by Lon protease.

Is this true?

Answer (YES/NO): YES